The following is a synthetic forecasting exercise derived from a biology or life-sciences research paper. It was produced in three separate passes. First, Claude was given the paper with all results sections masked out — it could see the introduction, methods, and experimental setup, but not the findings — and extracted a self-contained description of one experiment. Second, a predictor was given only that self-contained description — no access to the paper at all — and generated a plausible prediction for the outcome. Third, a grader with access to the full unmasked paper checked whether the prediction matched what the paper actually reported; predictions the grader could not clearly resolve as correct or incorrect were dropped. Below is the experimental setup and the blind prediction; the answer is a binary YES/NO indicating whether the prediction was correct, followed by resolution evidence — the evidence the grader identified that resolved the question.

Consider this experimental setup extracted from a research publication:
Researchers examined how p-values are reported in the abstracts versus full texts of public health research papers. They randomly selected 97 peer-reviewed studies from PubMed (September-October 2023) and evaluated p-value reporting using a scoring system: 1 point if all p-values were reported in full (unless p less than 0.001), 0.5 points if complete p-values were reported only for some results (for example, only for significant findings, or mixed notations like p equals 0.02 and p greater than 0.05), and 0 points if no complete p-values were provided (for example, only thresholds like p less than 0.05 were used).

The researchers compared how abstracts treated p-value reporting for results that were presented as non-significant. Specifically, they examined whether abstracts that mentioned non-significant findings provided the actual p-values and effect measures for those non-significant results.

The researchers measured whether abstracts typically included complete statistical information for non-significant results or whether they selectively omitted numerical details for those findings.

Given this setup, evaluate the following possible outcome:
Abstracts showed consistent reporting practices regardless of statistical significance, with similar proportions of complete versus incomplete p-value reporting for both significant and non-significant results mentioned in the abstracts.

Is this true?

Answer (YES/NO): NO